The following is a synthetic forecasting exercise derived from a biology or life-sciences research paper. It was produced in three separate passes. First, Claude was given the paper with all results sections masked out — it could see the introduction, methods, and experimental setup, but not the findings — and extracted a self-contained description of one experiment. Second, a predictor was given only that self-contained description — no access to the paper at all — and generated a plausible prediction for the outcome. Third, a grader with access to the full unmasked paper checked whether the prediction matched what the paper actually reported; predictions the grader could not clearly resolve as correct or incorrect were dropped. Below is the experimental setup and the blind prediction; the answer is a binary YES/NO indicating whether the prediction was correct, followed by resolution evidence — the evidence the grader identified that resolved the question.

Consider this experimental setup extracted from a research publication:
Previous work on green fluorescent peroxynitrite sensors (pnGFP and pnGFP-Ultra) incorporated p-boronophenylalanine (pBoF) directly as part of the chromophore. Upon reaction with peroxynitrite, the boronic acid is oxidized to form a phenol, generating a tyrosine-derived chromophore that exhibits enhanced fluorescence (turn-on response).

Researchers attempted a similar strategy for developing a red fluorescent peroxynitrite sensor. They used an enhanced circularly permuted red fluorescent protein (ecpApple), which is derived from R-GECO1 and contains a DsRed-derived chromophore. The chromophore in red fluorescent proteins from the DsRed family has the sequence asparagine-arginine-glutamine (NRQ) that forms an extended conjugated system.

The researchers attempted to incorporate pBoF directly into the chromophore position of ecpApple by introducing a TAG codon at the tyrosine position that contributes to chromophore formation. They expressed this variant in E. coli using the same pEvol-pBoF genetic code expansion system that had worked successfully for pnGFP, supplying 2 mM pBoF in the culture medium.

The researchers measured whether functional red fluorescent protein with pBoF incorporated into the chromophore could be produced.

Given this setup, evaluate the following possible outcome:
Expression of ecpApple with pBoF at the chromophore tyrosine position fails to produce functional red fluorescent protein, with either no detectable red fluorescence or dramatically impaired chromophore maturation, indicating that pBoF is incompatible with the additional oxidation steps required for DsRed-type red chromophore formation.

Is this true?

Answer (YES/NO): YES